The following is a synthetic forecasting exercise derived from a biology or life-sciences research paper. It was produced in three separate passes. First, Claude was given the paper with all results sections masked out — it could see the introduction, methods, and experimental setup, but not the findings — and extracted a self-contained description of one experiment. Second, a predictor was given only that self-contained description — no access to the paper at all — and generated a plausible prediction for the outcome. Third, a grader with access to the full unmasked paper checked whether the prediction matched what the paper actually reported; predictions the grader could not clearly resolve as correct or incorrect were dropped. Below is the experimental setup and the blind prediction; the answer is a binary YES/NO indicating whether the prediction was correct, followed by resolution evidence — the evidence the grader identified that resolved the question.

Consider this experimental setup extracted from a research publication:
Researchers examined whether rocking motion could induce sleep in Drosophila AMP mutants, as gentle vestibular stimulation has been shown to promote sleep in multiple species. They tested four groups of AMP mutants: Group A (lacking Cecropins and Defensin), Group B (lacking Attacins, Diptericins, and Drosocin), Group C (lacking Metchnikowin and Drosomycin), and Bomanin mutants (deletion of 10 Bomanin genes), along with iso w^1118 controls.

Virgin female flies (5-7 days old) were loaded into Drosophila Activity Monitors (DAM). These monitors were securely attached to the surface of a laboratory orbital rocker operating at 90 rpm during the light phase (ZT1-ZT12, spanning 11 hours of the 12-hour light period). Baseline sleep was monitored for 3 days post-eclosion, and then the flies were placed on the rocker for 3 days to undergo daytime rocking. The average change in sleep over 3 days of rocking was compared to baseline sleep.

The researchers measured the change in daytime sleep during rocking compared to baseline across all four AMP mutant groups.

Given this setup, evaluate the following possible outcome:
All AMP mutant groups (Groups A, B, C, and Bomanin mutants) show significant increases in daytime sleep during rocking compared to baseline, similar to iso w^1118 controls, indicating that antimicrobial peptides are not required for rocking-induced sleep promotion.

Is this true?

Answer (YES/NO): NO